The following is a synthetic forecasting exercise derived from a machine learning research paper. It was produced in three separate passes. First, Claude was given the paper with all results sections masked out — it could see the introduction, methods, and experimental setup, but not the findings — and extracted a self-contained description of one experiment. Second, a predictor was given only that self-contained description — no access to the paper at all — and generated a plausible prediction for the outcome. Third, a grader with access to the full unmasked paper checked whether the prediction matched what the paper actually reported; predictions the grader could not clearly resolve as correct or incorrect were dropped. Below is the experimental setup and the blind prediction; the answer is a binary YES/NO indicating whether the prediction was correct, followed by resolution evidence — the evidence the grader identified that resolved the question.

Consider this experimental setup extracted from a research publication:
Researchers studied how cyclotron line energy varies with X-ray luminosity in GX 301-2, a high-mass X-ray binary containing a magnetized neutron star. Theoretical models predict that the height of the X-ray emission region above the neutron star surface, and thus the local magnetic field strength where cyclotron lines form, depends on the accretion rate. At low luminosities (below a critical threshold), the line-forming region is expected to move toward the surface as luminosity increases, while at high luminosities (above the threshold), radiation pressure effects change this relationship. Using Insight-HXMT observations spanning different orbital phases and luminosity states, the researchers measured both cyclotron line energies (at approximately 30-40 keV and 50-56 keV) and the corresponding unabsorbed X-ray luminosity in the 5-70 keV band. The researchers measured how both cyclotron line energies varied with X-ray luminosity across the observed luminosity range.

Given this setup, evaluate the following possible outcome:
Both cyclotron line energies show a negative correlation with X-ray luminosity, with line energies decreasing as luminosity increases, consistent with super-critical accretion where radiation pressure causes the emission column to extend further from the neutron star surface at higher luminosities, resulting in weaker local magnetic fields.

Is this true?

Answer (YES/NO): NO